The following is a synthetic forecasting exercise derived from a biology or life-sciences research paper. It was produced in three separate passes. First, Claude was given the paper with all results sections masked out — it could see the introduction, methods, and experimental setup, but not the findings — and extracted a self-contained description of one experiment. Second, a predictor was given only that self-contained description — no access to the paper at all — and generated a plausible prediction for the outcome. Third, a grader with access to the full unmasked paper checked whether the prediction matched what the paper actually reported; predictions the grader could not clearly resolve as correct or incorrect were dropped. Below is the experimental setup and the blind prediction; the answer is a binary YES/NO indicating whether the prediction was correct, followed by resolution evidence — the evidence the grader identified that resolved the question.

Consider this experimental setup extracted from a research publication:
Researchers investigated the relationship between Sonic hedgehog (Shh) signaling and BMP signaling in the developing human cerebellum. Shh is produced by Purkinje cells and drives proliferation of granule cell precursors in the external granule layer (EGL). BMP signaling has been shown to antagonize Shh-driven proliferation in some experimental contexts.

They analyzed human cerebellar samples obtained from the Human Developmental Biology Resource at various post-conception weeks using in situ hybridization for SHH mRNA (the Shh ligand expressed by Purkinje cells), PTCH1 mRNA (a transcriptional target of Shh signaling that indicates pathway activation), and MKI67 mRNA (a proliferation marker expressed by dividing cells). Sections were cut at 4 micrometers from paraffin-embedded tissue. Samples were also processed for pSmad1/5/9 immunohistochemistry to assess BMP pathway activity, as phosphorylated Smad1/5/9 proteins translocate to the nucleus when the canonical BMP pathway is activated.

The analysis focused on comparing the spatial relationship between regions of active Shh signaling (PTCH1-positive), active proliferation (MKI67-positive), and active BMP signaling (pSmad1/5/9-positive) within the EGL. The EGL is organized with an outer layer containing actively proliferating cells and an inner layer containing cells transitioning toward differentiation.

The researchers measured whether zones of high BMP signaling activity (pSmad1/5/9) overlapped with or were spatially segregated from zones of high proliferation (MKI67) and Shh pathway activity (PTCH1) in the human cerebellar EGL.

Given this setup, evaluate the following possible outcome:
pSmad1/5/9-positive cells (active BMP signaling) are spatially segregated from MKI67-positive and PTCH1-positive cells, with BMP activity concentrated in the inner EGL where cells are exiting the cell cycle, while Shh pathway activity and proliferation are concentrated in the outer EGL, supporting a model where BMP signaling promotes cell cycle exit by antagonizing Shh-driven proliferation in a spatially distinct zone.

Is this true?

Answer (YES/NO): NO